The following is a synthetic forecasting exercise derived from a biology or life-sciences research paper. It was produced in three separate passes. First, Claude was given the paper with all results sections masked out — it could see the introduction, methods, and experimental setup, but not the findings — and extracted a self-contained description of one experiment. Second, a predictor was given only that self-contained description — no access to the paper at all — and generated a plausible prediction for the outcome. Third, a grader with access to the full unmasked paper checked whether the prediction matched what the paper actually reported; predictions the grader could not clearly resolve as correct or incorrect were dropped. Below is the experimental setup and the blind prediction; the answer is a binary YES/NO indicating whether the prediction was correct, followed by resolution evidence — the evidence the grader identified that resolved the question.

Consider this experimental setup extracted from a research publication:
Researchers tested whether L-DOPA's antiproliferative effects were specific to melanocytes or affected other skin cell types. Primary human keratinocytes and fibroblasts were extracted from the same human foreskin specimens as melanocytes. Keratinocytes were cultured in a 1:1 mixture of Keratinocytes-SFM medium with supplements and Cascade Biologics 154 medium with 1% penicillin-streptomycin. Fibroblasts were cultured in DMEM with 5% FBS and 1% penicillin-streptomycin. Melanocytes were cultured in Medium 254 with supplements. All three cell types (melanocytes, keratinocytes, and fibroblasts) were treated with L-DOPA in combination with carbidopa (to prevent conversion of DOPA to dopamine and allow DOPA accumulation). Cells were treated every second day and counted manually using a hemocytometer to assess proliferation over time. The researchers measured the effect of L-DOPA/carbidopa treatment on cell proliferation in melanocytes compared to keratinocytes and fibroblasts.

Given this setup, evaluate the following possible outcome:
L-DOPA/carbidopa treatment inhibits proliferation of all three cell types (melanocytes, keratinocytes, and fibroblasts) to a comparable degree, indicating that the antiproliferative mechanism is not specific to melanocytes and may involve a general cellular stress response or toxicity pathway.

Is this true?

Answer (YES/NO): NO